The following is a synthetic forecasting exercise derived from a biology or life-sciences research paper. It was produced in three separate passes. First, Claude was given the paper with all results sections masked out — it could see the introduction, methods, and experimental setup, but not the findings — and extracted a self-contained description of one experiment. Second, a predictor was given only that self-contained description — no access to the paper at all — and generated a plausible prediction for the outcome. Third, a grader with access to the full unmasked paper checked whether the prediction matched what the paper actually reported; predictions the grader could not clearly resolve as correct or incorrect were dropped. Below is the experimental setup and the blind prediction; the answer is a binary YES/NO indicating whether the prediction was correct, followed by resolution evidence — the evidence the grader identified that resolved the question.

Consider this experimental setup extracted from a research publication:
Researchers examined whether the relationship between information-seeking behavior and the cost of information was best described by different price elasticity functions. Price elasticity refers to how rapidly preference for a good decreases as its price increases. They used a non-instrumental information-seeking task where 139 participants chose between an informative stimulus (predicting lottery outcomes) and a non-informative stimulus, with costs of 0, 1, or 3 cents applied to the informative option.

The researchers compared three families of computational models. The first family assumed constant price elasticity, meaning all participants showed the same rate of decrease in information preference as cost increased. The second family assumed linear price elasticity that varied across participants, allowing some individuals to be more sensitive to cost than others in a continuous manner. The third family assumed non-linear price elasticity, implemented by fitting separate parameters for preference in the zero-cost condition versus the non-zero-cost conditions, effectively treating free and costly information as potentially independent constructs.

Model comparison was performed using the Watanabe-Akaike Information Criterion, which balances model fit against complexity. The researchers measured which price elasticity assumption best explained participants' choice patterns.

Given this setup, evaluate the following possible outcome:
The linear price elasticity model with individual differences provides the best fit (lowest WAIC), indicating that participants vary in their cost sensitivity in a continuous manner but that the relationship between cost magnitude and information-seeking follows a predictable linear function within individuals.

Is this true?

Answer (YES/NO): NO